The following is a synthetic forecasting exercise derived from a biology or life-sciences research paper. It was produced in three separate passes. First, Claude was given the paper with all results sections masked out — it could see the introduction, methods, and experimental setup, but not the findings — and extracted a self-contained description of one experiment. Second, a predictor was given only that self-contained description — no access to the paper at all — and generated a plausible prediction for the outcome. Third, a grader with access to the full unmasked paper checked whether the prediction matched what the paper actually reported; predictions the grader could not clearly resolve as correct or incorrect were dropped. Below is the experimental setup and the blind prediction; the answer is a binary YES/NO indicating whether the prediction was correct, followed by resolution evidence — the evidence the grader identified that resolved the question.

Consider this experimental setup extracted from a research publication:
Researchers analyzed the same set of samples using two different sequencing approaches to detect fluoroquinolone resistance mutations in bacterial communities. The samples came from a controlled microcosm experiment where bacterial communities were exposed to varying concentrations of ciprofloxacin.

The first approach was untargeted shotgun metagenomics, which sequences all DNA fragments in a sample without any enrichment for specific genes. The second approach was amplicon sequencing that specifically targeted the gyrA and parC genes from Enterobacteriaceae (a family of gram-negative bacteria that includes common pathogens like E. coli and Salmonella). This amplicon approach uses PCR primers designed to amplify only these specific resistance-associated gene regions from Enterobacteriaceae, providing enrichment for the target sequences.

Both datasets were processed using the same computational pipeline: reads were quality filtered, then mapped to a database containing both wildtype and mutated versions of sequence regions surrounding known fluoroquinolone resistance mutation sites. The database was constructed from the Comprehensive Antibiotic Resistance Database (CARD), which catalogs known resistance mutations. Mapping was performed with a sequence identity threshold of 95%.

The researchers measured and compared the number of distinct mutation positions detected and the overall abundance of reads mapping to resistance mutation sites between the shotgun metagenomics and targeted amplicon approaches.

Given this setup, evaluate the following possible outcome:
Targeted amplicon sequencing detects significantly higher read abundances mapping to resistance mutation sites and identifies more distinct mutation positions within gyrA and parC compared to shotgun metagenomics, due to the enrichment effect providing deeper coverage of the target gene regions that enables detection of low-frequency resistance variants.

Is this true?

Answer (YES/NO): NO